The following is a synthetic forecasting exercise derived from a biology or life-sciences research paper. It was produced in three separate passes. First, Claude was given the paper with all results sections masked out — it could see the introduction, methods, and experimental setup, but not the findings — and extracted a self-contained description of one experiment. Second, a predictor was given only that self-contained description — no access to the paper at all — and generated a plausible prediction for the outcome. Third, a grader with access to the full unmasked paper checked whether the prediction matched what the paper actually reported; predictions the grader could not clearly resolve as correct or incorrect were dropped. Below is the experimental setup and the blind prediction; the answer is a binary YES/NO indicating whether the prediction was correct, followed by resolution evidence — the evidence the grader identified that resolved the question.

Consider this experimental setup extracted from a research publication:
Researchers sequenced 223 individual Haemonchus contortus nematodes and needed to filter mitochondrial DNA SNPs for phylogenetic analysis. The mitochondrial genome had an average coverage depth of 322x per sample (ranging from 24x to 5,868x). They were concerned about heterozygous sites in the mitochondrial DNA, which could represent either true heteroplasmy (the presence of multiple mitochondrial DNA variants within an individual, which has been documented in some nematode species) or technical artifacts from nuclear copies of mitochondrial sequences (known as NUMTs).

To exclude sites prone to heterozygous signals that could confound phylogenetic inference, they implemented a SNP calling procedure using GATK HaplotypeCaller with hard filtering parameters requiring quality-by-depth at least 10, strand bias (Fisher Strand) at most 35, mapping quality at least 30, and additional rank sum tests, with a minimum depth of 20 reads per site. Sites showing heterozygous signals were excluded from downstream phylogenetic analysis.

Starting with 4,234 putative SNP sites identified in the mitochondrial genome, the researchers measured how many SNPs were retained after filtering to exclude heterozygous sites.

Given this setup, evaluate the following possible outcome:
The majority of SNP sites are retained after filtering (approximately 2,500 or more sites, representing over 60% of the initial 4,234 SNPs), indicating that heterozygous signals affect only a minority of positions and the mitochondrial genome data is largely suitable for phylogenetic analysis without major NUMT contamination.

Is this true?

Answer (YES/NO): YES